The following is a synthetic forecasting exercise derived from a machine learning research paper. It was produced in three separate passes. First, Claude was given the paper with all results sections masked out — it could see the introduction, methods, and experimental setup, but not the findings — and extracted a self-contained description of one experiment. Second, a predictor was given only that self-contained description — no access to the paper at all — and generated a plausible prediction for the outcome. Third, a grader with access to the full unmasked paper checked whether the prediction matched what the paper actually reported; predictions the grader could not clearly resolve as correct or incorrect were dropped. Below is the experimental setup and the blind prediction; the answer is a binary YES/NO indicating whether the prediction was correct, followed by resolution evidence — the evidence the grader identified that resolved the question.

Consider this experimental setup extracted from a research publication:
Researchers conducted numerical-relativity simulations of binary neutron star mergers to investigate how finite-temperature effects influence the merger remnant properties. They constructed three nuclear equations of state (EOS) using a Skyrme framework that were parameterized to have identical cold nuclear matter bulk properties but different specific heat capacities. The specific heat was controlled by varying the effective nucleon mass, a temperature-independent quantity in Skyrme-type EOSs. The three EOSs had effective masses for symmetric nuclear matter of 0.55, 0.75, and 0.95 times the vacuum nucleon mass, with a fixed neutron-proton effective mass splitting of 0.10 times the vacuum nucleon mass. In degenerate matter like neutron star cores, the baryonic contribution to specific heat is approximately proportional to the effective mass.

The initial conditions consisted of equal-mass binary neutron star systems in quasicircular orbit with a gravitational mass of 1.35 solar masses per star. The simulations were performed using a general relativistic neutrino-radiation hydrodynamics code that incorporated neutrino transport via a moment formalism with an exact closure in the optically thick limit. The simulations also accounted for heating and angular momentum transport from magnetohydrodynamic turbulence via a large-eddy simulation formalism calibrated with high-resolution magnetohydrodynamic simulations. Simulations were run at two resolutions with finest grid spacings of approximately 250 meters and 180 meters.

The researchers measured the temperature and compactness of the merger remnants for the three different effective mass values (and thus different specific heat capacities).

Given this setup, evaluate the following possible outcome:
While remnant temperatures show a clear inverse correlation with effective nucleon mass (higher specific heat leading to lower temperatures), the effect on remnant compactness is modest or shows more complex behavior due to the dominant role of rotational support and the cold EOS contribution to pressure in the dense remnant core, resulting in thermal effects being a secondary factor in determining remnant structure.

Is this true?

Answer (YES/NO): NO